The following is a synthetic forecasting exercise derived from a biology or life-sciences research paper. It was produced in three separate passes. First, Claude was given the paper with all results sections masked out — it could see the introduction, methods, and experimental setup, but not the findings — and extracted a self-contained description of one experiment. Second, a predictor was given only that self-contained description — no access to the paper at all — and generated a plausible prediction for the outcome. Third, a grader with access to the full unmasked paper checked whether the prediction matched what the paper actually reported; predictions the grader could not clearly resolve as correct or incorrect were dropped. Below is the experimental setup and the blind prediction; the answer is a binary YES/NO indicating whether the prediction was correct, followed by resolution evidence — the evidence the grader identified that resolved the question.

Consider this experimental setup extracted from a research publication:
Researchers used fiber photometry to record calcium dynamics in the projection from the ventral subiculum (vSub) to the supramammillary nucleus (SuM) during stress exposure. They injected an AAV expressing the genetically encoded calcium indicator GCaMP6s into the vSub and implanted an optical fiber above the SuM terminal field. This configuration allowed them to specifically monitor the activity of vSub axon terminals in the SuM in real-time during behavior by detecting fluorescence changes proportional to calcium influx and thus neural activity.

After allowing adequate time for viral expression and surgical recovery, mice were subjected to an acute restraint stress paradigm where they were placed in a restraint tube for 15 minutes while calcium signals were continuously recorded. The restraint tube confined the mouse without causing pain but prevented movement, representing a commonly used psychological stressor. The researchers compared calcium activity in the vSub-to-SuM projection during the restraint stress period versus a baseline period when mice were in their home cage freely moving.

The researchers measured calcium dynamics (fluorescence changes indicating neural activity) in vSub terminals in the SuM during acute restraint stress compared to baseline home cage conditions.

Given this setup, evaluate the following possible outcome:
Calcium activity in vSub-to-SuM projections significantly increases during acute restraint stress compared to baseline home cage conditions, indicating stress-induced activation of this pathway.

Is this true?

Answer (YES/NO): YES